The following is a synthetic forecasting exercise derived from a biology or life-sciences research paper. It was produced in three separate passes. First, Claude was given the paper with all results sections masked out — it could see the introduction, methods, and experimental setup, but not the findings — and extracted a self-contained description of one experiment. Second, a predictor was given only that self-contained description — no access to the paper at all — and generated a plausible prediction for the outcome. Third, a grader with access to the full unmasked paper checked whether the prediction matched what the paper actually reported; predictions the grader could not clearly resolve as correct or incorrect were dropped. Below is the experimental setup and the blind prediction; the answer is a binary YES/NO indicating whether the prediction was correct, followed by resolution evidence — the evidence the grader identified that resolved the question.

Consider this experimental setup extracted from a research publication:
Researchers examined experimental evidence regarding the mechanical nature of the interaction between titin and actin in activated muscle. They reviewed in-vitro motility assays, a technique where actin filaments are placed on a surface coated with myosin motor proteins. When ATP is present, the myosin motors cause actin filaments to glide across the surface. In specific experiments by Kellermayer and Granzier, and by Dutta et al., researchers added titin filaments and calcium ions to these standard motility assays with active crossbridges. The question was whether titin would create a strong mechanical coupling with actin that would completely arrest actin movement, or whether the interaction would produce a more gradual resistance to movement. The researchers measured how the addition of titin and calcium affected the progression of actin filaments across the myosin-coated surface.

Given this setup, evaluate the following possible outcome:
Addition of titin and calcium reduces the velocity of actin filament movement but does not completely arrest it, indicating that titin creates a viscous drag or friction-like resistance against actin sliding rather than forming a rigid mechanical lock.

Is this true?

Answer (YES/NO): YES